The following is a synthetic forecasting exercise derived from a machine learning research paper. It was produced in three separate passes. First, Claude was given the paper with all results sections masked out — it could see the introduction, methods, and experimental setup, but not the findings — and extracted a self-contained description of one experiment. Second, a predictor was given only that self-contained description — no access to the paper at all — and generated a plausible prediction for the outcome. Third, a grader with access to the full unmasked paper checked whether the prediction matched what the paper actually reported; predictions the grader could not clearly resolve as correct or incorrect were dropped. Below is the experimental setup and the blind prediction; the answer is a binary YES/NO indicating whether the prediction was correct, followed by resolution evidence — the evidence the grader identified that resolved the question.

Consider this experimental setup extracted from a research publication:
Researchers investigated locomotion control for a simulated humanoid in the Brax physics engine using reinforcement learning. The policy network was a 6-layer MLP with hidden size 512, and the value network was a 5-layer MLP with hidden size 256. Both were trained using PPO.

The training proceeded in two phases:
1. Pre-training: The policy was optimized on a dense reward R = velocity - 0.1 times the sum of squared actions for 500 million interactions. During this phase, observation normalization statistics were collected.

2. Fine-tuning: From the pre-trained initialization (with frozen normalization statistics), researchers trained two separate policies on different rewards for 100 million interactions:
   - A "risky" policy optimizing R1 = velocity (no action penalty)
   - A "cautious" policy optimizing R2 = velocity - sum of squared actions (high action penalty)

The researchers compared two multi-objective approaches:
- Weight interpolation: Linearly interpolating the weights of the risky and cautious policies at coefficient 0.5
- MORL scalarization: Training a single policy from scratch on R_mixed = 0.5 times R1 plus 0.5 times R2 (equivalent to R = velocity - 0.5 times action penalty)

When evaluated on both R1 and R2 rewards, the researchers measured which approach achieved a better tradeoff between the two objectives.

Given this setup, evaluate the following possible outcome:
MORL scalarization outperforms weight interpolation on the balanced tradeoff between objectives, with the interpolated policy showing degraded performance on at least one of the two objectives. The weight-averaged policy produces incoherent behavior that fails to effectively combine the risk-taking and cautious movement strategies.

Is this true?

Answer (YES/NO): NO